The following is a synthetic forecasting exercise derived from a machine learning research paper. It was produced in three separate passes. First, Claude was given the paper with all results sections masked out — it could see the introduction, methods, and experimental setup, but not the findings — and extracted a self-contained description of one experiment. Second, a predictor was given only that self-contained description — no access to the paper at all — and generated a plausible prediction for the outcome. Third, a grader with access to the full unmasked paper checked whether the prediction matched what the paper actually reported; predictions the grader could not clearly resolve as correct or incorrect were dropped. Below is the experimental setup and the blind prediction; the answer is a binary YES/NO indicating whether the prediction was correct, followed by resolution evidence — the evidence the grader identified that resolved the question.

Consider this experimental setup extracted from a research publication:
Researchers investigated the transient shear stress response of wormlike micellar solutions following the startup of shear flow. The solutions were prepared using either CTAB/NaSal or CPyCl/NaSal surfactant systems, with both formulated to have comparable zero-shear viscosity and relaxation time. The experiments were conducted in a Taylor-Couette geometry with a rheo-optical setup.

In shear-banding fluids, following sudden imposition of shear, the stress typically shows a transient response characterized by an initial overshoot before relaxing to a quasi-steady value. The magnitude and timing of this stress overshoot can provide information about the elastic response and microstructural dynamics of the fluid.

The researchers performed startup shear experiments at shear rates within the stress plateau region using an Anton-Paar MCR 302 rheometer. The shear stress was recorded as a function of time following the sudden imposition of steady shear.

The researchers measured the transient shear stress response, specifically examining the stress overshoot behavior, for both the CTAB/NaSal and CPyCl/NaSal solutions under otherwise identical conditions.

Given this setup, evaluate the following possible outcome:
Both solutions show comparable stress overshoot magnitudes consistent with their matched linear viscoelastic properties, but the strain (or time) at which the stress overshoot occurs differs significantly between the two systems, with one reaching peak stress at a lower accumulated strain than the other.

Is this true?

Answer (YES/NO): NO